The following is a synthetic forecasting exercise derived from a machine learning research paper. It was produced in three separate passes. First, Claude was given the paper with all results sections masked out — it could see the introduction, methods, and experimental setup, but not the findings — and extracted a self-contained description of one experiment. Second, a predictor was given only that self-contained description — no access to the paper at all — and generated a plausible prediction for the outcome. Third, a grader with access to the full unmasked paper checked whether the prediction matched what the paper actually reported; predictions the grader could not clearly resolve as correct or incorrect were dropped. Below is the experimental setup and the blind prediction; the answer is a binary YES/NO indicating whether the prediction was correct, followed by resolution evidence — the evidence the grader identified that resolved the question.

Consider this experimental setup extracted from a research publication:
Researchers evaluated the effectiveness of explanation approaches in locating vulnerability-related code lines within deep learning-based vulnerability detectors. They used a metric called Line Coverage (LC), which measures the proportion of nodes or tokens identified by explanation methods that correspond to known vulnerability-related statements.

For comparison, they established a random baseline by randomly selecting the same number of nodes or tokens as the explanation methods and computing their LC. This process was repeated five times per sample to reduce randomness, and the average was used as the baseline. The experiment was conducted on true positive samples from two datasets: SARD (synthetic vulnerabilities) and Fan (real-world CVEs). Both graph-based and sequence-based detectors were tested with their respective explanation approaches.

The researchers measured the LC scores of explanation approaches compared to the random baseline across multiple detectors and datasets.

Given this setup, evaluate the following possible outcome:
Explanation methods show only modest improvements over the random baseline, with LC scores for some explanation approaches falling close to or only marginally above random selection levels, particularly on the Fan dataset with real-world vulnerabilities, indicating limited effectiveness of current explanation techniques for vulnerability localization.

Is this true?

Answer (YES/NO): NO